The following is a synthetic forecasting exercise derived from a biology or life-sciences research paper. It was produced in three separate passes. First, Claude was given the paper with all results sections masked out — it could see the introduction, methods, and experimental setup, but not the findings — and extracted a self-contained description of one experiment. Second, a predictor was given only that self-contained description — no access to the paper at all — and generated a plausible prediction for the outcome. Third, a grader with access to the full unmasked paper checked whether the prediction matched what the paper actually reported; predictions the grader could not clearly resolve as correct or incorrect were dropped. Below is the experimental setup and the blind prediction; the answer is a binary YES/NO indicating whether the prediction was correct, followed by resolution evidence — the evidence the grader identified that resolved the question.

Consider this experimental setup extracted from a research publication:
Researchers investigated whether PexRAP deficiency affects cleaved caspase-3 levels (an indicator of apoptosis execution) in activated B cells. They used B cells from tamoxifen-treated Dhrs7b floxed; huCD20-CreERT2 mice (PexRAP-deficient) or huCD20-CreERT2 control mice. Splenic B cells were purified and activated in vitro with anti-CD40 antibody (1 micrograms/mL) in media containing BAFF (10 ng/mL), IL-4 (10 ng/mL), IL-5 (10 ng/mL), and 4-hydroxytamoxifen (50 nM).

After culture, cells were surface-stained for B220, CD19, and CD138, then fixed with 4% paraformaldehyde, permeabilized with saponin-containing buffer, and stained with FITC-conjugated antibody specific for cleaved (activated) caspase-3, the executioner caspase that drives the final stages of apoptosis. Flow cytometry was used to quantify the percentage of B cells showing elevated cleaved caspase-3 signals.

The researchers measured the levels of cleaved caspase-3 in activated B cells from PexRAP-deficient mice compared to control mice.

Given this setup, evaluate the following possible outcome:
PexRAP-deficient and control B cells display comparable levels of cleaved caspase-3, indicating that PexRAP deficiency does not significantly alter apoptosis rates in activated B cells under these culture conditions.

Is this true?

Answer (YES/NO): NO